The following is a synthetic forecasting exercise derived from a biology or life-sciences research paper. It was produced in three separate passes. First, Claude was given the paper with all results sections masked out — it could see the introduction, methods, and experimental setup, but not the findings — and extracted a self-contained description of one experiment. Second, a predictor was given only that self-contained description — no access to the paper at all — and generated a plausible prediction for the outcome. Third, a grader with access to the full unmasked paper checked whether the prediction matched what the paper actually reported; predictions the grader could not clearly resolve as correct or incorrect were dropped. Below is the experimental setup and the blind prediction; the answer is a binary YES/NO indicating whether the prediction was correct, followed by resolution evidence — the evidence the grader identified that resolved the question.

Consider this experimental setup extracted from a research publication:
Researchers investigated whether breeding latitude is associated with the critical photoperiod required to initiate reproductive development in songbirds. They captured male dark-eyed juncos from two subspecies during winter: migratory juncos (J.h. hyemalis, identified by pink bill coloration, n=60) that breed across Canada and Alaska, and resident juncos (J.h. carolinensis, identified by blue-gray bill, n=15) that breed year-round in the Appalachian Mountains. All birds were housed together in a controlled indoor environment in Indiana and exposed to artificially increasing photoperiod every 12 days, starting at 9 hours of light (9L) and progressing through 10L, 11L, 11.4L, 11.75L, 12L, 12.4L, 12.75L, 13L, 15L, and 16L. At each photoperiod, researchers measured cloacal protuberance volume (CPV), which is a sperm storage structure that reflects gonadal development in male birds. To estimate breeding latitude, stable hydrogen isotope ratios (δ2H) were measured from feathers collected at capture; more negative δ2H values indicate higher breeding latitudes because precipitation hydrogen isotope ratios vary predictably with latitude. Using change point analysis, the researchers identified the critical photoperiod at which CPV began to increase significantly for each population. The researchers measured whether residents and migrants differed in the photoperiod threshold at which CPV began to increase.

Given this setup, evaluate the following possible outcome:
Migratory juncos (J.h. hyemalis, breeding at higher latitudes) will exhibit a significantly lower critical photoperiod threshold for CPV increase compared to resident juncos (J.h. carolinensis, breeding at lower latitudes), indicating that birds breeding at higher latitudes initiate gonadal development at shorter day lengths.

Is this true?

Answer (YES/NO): NO